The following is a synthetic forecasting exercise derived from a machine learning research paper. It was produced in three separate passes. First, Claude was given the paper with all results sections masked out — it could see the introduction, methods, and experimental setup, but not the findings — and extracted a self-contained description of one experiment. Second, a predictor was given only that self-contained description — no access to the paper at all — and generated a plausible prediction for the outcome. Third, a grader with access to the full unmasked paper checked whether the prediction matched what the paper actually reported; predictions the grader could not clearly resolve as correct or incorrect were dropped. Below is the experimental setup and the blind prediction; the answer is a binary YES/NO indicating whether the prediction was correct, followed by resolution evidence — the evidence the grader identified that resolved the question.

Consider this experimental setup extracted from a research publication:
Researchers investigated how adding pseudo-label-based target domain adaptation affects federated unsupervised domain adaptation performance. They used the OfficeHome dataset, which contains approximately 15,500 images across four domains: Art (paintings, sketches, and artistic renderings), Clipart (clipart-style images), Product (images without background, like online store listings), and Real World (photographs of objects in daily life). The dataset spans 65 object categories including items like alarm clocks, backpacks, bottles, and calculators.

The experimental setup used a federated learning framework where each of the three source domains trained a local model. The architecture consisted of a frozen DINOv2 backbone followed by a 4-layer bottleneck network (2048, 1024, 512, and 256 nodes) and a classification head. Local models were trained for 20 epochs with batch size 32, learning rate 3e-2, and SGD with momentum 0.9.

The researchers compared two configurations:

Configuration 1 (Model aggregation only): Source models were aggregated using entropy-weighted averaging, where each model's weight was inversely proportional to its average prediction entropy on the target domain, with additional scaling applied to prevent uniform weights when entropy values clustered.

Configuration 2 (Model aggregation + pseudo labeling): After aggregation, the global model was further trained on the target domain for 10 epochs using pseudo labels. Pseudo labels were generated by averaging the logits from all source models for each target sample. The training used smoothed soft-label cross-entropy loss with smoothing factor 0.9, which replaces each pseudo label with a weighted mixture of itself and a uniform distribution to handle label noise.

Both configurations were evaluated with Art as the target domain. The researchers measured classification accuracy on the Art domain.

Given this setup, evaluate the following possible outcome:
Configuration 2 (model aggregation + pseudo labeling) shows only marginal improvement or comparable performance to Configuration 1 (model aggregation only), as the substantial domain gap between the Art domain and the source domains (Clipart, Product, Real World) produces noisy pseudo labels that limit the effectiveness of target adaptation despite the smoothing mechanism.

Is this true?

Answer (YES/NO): NO